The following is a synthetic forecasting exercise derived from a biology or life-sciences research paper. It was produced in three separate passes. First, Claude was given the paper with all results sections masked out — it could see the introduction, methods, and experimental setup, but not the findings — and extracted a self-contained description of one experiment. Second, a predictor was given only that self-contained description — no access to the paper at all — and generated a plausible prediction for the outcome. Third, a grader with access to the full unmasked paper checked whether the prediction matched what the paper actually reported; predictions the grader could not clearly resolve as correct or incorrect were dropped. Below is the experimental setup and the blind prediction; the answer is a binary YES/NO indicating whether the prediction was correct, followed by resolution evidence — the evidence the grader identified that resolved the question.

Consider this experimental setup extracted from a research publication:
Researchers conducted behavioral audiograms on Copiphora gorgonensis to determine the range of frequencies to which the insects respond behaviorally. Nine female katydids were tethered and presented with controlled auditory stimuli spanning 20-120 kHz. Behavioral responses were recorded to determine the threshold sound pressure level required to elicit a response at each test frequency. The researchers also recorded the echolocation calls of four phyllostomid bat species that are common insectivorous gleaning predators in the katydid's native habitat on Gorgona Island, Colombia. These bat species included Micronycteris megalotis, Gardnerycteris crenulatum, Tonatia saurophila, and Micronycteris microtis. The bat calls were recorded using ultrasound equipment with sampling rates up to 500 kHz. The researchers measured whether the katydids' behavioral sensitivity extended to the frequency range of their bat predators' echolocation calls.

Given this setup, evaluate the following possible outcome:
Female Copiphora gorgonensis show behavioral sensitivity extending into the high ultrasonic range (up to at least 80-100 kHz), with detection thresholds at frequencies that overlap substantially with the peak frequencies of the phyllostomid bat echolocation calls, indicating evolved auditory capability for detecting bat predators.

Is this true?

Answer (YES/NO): YES